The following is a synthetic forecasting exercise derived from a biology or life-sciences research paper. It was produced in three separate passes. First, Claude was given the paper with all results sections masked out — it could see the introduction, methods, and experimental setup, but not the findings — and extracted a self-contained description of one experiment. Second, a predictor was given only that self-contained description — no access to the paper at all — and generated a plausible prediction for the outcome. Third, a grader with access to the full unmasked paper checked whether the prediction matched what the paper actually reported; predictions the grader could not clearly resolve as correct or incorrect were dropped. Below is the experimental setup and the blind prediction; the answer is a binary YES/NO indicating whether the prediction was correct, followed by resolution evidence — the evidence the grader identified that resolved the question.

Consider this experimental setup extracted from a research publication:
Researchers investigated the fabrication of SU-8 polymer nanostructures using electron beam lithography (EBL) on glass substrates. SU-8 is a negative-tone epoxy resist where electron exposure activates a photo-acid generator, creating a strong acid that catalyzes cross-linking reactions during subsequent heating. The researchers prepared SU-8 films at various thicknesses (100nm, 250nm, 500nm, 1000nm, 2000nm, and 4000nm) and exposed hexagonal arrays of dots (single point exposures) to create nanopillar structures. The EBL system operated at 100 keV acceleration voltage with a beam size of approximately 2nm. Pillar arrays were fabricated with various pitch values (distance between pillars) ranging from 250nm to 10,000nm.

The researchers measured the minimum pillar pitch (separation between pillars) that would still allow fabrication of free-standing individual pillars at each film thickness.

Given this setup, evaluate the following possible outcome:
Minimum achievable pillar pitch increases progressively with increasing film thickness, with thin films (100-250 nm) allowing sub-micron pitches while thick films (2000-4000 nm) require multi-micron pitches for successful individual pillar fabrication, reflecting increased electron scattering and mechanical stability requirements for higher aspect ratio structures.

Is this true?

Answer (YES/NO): NO